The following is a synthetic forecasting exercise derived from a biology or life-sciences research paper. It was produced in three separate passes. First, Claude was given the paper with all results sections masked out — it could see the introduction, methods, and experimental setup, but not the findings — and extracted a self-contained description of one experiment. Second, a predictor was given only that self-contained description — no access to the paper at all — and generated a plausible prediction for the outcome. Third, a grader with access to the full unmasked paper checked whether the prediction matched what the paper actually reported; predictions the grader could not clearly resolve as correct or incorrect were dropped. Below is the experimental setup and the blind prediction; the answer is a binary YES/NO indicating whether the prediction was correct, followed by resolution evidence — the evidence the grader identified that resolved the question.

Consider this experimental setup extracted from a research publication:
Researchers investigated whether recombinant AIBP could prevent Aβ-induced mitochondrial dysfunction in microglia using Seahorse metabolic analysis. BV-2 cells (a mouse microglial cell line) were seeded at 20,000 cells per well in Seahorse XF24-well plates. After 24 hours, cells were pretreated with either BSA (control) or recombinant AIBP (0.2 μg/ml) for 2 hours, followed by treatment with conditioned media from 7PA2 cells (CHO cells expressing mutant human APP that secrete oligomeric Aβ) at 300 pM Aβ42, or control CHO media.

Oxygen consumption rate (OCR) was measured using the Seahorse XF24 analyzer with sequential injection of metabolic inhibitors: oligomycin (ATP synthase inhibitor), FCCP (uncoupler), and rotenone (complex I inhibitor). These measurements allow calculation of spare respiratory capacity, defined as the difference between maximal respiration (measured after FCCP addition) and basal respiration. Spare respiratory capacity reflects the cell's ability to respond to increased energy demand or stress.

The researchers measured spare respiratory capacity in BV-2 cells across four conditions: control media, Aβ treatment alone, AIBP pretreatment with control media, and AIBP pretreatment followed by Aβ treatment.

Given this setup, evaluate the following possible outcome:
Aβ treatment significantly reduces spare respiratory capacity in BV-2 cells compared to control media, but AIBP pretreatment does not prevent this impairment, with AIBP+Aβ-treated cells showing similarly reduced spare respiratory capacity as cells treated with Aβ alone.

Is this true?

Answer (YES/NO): NO